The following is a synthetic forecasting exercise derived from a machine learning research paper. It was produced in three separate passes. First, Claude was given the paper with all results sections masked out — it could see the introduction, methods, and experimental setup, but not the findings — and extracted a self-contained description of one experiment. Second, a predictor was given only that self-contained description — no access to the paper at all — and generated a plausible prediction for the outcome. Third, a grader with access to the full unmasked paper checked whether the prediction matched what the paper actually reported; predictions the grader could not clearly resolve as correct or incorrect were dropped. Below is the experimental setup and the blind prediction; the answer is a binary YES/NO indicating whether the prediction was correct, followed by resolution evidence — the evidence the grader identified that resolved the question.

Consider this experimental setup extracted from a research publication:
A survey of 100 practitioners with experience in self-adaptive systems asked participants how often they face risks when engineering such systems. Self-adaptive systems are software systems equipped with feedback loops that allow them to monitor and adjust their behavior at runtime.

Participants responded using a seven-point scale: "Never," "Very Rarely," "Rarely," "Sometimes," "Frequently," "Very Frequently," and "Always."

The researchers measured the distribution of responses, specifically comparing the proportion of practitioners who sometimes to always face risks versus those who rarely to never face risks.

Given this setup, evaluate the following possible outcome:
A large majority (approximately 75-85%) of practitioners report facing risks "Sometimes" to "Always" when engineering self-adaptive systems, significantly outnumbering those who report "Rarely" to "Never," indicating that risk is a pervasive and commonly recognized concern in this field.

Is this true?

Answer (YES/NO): NO